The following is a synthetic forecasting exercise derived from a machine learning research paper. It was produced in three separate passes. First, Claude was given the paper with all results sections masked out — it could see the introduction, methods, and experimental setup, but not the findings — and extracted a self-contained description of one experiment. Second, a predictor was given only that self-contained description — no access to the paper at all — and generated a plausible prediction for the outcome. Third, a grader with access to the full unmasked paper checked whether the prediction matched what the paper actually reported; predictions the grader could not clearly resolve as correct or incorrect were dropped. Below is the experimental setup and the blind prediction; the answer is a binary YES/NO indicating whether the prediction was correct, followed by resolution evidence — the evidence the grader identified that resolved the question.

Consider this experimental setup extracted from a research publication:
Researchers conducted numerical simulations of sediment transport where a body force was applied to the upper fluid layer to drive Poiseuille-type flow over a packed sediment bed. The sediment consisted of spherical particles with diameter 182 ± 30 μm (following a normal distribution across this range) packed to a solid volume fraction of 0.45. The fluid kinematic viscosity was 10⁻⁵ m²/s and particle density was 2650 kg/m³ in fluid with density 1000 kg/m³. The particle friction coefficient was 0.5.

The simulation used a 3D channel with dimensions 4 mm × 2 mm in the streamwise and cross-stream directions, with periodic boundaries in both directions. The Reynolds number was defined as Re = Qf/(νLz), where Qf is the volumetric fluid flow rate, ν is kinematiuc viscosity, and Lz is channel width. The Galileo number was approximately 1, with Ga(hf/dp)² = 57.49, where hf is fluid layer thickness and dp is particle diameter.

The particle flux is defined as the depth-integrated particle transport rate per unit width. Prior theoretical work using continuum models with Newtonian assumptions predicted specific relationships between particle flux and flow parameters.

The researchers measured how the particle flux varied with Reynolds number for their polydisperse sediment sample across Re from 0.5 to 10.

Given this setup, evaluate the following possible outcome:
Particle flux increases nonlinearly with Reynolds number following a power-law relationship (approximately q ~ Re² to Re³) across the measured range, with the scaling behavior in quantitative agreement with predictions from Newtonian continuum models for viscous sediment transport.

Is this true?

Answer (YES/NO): NO